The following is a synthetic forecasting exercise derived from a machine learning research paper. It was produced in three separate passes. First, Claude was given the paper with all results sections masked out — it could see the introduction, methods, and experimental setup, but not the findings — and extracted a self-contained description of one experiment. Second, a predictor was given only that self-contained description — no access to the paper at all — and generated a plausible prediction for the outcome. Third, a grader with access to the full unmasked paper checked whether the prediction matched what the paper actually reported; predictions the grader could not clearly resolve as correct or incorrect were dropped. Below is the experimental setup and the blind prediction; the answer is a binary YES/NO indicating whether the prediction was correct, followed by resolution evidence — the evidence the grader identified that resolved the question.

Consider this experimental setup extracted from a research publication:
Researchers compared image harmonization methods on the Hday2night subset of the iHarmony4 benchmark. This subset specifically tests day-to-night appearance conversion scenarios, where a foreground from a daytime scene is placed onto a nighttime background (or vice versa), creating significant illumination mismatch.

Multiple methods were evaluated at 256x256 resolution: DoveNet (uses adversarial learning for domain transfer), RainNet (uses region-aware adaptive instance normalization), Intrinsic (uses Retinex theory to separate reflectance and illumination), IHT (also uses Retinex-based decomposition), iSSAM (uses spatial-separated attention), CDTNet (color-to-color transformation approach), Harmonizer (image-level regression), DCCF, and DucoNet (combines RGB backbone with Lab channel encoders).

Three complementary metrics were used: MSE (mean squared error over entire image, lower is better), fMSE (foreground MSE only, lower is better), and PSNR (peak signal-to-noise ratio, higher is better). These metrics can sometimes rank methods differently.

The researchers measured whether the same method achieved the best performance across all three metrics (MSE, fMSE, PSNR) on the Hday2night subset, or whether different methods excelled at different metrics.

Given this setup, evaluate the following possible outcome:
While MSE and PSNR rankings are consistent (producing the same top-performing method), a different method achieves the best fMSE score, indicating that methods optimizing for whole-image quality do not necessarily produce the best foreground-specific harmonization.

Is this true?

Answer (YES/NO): NO